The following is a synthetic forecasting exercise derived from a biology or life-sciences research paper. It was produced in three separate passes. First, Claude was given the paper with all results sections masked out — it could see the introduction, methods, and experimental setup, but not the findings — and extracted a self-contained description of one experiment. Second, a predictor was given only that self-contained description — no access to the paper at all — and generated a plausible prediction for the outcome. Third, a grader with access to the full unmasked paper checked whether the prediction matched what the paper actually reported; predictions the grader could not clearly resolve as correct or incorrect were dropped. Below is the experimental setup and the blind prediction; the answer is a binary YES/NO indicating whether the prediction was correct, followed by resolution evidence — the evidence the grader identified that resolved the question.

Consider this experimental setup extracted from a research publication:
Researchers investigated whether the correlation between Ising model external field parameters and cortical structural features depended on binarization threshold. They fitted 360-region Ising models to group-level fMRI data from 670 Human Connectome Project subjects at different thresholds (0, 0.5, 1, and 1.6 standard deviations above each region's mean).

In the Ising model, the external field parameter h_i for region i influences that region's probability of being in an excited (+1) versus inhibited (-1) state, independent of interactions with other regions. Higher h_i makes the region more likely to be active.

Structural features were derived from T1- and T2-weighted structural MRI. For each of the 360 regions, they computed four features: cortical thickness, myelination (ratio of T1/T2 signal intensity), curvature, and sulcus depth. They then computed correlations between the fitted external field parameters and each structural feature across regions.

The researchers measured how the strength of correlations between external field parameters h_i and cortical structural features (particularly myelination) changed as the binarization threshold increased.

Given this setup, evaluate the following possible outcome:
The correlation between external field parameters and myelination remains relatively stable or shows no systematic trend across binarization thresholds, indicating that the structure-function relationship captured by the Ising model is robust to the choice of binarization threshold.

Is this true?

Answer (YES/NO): NO